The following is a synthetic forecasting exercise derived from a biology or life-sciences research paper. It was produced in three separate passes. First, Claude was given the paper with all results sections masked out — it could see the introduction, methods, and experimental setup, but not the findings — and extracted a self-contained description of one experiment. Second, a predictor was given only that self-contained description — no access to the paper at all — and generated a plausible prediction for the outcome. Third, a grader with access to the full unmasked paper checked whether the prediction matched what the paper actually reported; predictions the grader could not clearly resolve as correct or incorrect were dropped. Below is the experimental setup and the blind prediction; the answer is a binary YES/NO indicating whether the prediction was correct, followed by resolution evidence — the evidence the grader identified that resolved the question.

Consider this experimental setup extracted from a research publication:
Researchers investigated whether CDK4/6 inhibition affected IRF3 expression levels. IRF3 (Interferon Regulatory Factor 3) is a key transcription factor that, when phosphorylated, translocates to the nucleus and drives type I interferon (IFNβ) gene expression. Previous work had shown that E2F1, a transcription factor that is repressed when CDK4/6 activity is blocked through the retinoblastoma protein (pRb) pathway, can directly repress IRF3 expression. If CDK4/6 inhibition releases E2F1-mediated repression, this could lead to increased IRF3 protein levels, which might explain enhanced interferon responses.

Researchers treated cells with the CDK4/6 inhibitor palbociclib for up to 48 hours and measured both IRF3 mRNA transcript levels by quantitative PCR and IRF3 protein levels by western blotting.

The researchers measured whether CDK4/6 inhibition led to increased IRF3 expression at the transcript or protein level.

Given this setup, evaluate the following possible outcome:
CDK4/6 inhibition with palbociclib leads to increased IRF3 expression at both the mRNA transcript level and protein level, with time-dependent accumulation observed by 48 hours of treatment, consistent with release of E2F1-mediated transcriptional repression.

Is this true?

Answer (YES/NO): NO